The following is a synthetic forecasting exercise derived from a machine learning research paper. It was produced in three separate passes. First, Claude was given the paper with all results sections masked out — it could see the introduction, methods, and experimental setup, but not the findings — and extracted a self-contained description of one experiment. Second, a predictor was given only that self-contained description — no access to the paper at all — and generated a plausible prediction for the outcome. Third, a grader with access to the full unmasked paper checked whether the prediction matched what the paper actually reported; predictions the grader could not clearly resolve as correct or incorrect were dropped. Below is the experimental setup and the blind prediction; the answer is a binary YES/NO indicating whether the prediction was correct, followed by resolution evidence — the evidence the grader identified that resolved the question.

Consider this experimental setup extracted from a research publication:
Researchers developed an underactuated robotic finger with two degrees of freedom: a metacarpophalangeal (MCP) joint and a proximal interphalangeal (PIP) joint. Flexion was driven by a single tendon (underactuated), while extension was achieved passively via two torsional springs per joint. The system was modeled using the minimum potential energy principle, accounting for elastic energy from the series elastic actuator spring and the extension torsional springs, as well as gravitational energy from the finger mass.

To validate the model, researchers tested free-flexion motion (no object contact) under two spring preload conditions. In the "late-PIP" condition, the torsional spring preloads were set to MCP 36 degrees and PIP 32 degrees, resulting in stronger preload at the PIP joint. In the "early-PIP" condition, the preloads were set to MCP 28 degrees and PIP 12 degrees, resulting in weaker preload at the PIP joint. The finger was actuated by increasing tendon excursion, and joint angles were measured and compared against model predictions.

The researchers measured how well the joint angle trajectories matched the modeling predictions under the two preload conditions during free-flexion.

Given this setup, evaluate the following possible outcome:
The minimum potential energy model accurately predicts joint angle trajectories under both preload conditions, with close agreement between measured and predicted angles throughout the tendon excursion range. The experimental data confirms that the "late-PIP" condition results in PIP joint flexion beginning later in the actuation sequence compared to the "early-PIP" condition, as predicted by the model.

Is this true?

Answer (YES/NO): NO